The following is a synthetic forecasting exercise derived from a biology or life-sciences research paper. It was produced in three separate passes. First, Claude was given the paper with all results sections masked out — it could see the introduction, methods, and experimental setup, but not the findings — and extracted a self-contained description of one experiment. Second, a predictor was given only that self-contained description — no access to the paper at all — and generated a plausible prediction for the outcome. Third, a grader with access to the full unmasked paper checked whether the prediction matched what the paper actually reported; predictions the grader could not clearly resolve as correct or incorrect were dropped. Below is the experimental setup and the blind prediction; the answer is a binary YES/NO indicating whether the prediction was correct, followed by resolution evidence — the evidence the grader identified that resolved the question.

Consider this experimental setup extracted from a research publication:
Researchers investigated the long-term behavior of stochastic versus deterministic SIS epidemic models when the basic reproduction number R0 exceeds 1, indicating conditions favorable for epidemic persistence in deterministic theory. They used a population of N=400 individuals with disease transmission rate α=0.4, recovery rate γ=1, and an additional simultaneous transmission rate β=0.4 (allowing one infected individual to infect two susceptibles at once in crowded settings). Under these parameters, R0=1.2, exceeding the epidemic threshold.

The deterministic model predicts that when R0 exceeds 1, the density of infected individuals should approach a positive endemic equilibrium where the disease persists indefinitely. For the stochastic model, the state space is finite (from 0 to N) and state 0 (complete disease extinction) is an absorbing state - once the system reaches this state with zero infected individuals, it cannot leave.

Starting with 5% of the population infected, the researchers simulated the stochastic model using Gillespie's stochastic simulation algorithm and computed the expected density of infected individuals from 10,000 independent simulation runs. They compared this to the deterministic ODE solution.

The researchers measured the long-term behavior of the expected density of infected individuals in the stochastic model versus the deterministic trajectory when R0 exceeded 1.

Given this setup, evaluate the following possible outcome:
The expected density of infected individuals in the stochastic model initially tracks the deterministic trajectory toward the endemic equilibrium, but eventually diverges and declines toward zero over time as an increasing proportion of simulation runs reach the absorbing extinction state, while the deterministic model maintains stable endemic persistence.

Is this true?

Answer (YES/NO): YES